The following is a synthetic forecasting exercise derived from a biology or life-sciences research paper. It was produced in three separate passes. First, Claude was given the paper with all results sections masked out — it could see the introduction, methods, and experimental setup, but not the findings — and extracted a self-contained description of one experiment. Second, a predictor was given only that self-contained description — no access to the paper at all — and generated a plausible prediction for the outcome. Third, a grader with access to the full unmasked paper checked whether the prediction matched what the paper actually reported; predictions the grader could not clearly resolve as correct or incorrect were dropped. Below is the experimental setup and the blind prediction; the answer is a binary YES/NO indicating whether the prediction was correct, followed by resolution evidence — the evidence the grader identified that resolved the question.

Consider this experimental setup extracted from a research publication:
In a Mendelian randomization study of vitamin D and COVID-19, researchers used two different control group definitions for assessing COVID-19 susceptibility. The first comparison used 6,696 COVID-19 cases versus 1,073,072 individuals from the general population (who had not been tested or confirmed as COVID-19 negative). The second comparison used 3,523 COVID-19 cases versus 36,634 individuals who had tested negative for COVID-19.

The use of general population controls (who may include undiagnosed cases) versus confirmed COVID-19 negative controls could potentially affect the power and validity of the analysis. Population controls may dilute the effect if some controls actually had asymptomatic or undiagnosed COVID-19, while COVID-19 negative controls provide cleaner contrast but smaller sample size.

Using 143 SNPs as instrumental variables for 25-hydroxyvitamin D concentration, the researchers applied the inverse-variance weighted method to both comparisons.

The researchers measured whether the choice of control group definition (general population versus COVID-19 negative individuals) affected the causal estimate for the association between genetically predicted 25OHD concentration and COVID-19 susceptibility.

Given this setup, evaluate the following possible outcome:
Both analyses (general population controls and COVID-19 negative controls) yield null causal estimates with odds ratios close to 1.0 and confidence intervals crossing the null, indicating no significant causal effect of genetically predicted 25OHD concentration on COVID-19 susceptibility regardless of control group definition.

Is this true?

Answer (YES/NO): YES